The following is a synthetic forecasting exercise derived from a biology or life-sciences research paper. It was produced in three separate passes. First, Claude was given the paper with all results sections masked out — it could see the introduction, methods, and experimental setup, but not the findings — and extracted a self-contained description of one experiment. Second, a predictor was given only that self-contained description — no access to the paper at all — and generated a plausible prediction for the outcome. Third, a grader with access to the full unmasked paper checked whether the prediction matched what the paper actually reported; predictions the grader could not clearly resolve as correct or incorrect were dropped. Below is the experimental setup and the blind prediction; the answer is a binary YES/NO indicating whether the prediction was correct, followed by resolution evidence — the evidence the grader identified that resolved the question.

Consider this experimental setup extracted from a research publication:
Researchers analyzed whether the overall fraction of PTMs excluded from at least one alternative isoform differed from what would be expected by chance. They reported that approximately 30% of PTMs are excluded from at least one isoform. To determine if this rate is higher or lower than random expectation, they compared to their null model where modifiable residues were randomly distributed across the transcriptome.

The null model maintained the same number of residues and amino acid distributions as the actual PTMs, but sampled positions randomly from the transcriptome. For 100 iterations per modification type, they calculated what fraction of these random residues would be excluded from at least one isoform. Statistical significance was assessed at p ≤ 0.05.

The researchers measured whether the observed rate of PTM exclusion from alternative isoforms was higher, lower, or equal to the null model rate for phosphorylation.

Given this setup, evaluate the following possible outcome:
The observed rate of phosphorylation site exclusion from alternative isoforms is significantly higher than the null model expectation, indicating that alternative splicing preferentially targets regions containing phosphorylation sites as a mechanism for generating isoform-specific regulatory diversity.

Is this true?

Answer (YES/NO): NO